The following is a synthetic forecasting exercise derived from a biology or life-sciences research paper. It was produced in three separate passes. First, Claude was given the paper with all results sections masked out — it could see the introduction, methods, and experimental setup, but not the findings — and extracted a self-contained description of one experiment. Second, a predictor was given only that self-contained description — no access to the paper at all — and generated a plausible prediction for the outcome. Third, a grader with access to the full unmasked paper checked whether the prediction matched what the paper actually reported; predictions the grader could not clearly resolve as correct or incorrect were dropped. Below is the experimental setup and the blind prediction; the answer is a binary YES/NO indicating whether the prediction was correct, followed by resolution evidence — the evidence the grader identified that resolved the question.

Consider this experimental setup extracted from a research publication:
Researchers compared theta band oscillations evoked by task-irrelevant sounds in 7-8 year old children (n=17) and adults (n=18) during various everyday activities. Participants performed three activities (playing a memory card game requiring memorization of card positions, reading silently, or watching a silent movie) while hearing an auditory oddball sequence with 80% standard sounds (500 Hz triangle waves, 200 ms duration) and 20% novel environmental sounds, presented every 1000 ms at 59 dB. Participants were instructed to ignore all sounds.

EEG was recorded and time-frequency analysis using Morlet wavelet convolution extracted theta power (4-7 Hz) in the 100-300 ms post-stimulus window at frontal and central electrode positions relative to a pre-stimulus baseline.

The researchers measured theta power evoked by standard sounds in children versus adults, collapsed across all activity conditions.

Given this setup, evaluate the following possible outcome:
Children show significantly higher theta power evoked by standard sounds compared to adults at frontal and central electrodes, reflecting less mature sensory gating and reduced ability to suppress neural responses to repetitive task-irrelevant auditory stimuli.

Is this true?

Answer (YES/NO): NO